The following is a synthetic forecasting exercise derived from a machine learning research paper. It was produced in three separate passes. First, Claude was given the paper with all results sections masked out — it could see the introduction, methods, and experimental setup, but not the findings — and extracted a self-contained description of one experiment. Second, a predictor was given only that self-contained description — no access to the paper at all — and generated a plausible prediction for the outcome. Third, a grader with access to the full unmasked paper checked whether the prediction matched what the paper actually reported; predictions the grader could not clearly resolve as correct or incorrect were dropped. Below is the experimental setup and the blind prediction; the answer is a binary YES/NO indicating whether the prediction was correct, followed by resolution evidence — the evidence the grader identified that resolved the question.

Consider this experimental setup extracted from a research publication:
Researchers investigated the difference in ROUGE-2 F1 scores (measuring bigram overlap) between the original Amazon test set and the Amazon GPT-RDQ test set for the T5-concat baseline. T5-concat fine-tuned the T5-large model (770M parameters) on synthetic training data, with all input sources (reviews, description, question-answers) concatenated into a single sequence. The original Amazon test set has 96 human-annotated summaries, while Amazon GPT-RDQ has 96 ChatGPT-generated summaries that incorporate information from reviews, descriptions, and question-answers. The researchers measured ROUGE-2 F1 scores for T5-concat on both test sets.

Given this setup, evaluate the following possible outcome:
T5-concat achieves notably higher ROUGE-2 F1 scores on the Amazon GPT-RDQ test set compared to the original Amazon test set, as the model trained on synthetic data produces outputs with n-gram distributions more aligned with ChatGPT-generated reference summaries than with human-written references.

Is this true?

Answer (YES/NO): NO